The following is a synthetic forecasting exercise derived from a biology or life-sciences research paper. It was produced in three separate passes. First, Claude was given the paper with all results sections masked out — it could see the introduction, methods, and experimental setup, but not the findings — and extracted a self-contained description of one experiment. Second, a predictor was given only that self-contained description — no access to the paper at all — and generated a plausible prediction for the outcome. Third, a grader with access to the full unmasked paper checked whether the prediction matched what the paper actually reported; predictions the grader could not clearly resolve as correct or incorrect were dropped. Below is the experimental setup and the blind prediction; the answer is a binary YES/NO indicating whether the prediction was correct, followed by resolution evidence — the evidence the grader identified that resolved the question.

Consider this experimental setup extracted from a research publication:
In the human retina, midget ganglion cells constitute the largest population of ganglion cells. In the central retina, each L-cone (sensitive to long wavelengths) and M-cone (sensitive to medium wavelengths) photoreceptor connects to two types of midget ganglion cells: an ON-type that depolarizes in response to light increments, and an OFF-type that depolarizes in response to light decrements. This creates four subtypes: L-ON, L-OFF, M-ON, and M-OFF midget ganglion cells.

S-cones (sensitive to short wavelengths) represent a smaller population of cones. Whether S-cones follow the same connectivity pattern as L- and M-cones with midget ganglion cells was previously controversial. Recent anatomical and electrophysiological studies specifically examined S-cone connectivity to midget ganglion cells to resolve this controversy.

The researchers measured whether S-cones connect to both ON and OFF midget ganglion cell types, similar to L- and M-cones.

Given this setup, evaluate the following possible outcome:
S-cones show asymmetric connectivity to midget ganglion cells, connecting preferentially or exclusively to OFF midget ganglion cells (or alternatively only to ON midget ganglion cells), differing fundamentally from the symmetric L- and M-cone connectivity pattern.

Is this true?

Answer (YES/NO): YES